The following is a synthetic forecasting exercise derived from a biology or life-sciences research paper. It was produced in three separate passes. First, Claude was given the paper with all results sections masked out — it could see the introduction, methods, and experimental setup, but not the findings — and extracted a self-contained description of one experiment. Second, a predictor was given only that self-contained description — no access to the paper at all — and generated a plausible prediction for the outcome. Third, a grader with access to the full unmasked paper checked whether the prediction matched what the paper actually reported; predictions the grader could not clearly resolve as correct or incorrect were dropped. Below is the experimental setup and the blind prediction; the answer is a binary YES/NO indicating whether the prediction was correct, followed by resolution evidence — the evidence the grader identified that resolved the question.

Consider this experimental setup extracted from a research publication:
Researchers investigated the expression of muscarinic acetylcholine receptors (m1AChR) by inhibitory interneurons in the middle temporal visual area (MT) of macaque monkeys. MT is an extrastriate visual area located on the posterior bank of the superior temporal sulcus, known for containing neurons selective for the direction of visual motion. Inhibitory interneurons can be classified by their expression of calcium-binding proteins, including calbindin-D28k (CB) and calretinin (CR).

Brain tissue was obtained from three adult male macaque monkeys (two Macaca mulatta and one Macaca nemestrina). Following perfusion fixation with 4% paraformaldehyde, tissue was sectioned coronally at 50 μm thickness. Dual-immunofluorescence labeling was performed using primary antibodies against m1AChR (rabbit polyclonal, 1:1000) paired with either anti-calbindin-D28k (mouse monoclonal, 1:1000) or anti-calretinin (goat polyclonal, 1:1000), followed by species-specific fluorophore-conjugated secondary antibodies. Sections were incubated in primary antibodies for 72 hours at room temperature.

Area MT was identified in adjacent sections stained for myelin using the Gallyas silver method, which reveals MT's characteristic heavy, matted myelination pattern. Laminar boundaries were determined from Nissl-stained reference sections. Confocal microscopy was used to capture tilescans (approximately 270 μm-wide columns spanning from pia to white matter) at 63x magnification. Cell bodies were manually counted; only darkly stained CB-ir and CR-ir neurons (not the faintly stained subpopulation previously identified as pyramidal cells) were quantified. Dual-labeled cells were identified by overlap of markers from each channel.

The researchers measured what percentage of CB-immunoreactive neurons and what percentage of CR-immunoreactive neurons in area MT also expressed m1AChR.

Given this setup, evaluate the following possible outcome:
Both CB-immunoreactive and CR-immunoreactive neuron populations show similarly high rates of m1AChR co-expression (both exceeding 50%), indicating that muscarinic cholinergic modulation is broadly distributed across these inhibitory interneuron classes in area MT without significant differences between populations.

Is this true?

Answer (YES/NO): NO